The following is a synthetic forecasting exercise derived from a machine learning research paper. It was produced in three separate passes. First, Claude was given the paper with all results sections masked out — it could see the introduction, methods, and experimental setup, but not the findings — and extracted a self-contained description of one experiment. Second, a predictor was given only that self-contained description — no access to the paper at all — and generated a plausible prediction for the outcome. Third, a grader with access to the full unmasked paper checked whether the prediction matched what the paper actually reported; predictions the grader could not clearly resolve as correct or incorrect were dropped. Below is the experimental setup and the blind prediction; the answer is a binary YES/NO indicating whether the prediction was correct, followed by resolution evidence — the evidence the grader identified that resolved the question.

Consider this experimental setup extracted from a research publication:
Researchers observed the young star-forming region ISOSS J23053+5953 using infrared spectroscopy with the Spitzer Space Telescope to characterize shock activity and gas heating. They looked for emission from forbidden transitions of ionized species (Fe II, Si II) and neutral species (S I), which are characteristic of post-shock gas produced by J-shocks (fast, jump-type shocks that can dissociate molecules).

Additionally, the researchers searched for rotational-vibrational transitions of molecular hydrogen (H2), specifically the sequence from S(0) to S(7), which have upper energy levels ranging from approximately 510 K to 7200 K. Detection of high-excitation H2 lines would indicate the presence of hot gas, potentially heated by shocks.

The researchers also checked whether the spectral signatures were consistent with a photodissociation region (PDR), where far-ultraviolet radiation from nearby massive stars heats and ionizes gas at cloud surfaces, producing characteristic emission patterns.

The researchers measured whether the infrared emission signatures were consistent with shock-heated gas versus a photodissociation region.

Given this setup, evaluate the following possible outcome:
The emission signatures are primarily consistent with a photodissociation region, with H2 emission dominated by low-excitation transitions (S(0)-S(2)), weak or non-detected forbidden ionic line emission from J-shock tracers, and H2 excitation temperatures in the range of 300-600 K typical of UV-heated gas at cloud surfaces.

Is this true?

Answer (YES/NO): NO